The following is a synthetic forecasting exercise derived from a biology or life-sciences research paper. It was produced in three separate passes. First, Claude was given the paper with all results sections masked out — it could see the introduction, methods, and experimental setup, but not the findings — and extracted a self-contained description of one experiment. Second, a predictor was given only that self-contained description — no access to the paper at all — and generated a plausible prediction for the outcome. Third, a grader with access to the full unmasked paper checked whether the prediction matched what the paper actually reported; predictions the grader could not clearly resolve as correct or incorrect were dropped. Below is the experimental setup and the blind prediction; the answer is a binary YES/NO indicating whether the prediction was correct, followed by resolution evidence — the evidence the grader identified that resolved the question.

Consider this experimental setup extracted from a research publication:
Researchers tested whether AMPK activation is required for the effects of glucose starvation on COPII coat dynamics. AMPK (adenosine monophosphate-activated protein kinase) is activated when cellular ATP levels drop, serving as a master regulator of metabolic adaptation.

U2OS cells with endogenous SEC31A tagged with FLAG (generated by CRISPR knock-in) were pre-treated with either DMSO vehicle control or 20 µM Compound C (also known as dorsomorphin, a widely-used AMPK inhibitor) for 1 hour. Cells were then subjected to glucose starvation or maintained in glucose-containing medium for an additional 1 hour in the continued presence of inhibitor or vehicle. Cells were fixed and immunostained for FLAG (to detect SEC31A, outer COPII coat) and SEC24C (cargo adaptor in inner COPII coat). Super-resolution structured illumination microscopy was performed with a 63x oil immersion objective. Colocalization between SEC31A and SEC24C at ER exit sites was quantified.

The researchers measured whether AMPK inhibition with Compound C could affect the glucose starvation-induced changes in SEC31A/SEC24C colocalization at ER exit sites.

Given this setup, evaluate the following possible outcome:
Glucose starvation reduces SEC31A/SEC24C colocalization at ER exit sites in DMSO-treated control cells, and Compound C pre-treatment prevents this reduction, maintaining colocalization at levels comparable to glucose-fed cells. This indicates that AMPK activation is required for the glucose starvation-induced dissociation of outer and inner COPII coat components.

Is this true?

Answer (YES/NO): NO